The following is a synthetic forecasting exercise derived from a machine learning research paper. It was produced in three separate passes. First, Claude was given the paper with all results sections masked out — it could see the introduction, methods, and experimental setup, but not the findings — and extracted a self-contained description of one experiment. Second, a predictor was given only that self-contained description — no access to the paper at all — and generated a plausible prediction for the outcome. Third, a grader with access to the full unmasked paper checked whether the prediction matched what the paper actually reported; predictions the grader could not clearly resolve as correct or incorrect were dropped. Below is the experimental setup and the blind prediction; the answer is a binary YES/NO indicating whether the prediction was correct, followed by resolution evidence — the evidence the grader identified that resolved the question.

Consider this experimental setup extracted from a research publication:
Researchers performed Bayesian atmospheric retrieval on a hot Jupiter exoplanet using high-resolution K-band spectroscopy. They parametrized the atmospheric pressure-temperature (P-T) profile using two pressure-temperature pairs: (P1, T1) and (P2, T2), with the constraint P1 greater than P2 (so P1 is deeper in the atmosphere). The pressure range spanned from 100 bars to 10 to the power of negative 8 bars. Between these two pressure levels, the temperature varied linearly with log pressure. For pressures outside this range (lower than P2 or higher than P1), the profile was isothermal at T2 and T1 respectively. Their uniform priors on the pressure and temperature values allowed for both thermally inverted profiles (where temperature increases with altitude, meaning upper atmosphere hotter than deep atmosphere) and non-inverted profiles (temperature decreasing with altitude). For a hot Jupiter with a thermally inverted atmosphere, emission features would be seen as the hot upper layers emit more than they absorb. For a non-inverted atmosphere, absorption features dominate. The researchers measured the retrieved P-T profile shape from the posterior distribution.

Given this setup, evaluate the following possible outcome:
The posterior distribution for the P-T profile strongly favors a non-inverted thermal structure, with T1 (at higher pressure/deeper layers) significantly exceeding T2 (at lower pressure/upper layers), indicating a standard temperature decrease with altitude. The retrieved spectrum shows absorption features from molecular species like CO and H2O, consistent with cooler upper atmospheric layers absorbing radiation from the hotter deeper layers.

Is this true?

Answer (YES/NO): YES